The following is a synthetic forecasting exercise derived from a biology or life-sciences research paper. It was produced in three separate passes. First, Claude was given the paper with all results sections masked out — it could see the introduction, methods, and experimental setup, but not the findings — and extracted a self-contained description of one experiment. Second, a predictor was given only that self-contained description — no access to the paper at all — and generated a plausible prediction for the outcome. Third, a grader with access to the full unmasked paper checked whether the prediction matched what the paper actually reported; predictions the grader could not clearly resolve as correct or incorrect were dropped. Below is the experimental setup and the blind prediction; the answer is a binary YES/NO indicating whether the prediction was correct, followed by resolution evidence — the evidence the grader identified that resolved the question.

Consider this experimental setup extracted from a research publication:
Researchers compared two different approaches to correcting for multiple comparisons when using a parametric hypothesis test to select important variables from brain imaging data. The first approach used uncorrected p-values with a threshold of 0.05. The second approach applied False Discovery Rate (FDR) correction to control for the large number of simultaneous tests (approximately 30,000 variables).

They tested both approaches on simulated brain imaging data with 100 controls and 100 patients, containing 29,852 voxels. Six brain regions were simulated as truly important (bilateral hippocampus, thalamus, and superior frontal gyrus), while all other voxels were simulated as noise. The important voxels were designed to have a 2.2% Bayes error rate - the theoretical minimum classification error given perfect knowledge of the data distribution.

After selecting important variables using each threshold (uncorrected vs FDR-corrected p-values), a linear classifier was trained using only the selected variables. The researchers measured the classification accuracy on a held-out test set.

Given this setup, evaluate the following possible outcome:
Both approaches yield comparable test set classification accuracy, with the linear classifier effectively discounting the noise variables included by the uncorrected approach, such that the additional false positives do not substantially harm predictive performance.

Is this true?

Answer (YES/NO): YES